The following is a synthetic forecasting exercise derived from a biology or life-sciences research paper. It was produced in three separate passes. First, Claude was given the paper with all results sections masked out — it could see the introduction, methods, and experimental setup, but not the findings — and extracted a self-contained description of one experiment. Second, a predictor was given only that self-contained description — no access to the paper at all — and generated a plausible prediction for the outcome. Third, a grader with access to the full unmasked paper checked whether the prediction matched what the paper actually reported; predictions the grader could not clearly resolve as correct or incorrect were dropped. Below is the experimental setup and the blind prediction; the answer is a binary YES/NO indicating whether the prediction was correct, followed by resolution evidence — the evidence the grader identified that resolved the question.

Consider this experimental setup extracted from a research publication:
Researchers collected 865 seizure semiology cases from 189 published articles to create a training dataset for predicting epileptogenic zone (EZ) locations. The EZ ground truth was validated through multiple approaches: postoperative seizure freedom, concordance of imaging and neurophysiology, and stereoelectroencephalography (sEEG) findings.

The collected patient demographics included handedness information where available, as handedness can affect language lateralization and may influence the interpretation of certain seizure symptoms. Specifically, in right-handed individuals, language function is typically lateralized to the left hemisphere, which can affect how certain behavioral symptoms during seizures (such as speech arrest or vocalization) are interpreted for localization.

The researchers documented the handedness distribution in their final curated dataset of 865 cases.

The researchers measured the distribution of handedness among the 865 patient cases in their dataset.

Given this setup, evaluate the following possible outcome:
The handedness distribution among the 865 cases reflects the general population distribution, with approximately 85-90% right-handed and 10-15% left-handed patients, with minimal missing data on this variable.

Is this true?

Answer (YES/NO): NO